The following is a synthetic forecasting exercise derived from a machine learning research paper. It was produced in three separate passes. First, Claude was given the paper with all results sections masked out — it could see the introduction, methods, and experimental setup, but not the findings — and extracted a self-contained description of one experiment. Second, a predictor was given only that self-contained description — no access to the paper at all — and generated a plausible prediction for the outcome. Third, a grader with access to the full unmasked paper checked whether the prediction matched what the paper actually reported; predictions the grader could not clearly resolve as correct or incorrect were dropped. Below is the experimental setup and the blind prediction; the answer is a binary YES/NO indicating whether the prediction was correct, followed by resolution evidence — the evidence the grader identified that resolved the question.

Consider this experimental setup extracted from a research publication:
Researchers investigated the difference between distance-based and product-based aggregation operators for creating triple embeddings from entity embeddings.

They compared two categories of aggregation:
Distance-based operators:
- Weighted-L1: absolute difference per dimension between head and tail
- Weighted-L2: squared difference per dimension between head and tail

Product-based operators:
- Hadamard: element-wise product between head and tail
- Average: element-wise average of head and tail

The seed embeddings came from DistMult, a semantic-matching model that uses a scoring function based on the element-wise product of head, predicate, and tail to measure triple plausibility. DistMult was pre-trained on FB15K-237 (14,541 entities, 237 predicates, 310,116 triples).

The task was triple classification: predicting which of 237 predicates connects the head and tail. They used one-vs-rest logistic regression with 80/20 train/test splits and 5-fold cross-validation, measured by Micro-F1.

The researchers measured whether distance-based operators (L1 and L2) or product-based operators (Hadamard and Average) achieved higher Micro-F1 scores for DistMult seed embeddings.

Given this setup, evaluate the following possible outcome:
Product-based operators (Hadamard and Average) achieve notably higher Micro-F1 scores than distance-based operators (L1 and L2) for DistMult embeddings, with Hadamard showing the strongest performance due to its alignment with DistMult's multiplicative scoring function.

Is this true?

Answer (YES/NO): NO